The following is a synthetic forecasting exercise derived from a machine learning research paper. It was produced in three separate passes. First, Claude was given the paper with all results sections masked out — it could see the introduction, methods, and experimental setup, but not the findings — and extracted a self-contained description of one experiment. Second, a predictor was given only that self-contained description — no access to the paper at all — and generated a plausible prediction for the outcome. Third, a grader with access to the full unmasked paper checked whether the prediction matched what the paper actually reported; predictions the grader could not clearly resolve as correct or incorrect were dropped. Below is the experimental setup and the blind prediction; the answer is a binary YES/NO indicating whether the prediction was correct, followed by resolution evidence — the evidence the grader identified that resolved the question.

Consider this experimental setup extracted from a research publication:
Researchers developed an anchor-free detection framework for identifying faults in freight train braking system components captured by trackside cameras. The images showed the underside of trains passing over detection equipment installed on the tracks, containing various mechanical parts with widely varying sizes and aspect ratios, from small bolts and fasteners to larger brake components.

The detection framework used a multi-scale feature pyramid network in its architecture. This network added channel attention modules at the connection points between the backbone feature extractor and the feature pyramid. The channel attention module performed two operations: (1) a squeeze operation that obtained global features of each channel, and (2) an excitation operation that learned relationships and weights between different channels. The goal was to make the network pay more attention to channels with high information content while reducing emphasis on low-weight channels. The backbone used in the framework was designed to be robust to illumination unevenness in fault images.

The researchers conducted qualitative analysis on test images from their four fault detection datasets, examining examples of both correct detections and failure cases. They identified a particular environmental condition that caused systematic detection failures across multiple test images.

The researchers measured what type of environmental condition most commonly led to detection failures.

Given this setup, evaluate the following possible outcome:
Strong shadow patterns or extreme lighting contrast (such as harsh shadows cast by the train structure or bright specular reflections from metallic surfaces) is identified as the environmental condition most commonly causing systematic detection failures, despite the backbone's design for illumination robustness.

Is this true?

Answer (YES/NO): YES